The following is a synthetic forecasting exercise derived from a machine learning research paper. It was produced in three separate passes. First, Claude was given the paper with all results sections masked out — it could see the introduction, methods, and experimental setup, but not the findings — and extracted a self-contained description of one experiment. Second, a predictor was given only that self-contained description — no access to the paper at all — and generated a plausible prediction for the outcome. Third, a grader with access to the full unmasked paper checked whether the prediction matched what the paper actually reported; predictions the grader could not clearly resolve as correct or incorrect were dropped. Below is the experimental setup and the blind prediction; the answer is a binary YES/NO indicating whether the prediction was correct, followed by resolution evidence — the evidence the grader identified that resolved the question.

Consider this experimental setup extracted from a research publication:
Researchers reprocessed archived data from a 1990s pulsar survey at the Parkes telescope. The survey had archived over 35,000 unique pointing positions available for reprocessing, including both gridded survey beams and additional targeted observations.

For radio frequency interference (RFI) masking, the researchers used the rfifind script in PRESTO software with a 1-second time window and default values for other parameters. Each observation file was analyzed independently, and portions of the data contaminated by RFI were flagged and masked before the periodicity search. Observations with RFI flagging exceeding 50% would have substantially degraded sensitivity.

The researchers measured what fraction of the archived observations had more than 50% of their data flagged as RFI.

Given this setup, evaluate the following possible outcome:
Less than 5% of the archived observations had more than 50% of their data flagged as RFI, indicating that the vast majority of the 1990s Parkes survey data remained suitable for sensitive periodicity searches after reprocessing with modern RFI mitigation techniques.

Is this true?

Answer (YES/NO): YES